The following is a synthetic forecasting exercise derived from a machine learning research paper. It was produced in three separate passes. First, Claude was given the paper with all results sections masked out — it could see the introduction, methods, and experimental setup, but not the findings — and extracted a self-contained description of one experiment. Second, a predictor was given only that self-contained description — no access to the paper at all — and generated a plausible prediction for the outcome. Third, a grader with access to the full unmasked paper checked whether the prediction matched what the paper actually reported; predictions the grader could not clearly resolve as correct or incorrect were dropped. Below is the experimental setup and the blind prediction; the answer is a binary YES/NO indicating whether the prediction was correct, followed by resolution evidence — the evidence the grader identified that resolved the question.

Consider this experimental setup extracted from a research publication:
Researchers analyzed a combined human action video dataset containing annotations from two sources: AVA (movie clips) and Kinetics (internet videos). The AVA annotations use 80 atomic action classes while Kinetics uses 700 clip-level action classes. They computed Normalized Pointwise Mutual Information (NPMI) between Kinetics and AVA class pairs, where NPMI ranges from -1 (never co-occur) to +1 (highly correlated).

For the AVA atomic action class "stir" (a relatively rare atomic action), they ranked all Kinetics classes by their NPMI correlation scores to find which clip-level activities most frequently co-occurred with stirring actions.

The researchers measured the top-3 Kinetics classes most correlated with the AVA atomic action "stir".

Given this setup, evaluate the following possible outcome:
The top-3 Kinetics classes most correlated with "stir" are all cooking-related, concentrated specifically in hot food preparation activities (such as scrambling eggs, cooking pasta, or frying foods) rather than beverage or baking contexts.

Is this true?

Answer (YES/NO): NO